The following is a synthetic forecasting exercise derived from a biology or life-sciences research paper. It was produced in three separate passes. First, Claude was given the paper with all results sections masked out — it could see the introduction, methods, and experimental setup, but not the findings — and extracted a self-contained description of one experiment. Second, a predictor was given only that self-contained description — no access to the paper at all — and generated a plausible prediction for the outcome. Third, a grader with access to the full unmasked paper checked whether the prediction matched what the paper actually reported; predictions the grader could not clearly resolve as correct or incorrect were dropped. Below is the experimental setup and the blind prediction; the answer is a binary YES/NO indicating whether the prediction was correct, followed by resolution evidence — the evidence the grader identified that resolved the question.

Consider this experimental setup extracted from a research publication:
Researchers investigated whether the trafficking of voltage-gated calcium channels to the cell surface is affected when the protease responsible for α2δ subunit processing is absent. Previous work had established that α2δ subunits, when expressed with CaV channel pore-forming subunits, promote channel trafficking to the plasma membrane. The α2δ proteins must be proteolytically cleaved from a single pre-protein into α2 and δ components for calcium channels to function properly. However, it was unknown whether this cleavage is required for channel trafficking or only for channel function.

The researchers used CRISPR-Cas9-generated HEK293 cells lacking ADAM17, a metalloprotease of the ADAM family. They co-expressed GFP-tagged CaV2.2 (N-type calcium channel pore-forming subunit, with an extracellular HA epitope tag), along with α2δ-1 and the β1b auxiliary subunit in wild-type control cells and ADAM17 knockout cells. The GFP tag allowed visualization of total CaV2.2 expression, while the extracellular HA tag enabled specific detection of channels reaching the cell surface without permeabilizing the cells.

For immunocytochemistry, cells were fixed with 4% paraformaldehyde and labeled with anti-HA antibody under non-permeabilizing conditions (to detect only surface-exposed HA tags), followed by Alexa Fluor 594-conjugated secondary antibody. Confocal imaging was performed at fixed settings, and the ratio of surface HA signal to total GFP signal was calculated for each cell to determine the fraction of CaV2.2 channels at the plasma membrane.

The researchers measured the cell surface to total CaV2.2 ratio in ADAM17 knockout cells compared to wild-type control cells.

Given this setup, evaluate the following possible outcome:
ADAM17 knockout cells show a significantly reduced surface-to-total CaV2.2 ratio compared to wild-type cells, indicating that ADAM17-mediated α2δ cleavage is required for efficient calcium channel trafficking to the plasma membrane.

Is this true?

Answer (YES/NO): NO